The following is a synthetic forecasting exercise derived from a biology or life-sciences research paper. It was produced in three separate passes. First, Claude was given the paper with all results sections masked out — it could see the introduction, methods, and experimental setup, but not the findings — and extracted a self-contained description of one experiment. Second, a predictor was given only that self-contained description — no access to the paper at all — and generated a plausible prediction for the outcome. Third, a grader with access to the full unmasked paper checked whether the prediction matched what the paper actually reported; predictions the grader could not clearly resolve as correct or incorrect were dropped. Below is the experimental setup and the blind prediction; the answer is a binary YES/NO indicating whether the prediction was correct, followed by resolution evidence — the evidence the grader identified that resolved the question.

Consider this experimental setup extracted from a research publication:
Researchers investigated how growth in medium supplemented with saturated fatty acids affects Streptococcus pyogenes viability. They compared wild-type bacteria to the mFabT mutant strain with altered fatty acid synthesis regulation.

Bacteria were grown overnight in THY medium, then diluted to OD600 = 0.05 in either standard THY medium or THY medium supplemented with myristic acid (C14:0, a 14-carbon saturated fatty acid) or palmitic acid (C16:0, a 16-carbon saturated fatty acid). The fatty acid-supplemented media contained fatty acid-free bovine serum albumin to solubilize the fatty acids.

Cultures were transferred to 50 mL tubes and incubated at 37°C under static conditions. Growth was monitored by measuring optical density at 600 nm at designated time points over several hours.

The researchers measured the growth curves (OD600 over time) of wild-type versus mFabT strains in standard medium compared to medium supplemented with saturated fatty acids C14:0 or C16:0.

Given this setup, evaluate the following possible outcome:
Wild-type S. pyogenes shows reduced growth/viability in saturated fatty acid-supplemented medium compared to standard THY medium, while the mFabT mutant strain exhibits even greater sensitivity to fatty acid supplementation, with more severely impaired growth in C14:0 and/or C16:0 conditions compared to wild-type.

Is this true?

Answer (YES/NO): NO